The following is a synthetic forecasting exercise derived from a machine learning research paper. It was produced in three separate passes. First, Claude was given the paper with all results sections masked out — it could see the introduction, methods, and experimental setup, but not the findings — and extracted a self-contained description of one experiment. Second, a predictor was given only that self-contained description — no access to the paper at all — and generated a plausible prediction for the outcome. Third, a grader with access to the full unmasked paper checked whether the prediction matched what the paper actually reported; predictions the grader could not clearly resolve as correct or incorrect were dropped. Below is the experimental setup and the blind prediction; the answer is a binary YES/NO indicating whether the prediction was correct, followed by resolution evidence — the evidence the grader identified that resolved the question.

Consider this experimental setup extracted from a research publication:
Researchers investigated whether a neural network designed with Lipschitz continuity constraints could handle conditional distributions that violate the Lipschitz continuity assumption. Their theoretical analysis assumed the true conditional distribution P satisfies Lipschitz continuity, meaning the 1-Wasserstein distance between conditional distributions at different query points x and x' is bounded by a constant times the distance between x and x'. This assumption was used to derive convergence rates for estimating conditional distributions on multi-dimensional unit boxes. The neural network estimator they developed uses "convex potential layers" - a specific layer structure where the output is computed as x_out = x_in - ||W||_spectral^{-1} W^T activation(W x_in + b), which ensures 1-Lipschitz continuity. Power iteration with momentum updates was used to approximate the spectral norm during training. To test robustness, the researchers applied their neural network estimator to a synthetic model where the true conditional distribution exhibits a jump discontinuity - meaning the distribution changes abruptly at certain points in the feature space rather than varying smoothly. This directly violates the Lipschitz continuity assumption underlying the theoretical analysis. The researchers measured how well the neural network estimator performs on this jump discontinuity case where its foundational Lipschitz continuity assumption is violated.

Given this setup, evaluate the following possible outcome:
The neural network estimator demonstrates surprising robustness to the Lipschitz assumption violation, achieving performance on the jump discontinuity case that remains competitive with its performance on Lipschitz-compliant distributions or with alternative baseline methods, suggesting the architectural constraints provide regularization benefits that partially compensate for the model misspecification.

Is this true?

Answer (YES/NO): YES